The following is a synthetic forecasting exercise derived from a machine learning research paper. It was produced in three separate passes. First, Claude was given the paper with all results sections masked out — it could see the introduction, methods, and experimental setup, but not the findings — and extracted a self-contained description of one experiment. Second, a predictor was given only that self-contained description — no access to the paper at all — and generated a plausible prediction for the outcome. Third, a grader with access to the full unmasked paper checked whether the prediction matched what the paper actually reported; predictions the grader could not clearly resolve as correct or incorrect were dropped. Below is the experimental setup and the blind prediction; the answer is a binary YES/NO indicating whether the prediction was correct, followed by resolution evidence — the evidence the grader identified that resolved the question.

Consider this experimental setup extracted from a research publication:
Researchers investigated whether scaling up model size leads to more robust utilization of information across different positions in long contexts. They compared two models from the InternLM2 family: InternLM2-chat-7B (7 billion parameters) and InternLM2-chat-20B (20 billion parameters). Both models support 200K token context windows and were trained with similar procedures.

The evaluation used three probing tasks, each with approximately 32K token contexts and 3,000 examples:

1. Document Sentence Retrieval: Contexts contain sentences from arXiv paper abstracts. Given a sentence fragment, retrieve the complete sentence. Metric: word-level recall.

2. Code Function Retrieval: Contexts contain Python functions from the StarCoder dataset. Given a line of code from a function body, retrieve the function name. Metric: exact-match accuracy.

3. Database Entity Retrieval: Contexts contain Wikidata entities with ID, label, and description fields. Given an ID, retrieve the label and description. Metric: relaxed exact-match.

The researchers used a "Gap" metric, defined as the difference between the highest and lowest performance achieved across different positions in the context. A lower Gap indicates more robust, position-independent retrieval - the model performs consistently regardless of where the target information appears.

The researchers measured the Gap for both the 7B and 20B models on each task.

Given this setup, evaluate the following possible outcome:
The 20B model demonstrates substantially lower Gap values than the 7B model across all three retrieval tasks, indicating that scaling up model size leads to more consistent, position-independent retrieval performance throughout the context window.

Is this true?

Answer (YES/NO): NO